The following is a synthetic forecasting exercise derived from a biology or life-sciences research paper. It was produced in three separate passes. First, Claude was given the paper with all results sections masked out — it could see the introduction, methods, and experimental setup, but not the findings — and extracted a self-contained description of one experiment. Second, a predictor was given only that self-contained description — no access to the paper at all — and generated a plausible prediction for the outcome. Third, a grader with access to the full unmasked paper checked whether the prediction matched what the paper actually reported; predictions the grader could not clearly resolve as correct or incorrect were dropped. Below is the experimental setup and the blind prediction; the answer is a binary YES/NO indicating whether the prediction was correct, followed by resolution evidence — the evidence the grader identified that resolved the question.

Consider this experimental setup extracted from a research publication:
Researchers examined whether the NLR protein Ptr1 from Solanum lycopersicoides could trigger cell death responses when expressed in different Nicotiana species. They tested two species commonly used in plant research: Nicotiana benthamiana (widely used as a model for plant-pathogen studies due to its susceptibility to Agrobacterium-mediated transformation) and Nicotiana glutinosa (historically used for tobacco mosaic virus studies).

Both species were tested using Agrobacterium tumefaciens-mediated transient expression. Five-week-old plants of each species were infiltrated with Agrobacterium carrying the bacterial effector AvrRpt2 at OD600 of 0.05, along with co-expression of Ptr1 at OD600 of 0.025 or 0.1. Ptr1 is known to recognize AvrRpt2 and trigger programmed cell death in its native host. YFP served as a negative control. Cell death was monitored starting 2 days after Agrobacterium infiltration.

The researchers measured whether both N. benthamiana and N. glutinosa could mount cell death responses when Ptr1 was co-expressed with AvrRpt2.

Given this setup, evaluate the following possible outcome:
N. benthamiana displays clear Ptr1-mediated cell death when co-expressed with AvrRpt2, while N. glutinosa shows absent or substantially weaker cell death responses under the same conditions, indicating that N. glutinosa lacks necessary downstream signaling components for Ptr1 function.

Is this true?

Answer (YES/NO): NO